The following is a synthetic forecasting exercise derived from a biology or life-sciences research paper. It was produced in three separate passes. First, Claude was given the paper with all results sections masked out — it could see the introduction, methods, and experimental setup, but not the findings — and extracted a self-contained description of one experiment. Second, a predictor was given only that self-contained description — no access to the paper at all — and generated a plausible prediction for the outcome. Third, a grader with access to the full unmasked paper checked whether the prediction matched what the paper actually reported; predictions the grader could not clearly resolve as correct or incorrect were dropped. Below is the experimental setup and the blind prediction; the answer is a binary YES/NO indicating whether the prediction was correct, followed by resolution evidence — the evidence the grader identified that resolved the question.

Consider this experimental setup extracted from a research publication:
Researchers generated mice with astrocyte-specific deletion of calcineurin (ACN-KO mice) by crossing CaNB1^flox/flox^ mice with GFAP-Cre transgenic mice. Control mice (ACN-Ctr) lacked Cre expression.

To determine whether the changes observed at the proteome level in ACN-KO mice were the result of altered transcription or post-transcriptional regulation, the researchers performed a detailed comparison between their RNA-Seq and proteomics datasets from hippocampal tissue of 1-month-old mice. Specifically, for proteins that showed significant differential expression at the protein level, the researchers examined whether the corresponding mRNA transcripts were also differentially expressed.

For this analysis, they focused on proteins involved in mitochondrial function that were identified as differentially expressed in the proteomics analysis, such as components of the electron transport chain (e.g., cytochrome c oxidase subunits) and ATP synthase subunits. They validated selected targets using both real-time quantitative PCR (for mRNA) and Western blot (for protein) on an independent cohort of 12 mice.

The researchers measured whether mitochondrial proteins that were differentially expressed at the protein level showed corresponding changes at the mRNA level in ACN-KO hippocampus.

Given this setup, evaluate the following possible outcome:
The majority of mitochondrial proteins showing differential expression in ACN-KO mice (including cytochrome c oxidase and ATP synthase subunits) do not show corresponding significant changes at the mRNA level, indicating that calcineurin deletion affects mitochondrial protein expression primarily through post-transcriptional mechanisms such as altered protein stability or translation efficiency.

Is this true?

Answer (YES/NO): YES